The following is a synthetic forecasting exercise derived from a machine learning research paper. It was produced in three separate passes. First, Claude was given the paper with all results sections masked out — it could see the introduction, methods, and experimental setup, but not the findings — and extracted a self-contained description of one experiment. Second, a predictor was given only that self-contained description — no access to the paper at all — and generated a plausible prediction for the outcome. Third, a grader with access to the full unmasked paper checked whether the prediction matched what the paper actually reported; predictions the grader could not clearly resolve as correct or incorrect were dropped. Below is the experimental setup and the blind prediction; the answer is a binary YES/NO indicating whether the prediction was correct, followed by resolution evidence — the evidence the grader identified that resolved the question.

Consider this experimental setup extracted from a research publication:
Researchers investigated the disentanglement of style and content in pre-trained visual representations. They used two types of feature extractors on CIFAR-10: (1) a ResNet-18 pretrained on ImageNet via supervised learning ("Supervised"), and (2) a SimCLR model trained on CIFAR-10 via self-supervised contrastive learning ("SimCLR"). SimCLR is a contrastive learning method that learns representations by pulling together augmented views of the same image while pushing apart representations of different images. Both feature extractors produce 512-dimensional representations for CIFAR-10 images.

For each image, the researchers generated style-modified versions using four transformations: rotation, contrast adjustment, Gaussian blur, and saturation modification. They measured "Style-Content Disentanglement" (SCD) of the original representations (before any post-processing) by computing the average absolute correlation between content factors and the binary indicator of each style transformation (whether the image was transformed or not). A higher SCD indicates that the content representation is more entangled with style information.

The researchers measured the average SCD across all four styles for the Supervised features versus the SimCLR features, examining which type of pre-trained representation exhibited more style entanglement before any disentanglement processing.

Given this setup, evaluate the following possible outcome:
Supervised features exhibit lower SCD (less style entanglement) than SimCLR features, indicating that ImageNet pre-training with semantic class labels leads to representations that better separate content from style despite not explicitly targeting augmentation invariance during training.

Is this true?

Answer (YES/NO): NO